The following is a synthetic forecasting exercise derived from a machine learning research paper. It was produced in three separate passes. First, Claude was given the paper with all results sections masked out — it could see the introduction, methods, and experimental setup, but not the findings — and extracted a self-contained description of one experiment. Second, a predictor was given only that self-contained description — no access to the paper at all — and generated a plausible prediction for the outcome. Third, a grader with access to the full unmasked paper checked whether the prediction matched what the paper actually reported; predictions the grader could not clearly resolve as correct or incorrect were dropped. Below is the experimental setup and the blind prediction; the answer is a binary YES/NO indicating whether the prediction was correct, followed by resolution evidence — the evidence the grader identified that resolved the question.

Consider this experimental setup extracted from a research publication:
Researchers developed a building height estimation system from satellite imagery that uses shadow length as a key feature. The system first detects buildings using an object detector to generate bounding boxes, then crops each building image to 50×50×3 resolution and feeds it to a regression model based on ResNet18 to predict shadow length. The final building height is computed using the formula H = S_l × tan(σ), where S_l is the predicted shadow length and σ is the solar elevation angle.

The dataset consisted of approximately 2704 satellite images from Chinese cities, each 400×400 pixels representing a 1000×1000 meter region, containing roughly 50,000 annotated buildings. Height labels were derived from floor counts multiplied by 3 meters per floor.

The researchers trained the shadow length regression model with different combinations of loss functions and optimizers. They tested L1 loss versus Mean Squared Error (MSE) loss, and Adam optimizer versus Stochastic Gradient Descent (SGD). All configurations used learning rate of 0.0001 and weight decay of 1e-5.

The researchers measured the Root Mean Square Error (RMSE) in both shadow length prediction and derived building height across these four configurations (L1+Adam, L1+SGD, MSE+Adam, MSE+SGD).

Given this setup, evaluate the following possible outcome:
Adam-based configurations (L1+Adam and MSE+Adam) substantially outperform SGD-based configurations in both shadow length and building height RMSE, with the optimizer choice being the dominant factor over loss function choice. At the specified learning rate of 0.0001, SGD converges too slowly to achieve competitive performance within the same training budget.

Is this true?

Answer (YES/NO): YES